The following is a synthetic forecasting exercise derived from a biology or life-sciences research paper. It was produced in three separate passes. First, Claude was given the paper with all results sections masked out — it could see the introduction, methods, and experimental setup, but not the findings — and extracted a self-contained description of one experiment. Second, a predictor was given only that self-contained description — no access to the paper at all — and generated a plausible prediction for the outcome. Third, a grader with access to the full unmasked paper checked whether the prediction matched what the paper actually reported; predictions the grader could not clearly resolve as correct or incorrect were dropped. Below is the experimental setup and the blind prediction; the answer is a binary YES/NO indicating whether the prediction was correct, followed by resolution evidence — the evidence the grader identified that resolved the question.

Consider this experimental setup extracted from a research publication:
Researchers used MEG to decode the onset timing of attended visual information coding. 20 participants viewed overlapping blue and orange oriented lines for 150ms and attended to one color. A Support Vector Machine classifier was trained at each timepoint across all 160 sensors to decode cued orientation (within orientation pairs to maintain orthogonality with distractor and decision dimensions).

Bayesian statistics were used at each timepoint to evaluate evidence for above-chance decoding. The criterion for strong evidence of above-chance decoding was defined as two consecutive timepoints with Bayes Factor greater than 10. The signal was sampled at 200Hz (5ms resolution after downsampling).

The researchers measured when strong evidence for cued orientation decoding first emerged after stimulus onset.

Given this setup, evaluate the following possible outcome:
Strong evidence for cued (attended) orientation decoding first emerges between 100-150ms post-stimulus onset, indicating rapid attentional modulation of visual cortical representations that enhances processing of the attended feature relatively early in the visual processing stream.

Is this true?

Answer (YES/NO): NO